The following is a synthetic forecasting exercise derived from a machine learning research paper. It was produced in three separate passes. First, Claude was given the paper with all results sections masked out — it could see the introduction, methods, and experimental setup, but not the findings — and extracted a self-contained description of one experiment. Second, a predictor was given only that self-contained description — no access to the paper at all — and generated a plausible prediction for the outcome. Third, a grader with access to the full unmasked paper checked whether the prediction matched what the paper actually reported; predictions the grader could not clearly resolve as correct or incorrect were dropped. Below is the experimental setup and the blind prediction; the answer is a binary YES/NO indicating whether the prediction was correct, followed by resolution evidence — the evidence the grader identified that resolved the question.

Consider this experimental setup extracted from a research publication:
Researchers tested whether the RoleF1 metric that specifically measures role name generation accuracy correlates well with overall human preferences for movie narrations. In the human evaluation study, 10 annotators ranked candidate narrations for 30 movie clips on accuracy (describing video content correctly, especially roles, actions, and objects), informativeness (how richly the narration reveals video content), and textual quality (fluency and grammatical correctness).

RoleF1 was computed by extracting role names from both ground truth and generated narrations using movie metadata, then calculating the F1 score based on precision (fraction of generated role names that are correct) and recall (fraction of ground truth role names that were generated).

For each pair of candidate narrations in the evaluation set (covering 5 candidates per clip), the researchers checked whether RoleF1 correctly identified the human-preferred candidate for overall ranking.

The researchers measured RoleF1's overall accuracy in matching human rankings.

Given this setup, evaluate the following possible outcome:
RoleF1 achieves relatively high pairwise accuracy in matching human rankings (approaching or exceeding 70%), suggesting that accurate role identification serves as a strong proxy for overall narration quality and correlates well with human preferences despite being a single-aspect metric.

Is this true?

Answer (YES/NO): NO